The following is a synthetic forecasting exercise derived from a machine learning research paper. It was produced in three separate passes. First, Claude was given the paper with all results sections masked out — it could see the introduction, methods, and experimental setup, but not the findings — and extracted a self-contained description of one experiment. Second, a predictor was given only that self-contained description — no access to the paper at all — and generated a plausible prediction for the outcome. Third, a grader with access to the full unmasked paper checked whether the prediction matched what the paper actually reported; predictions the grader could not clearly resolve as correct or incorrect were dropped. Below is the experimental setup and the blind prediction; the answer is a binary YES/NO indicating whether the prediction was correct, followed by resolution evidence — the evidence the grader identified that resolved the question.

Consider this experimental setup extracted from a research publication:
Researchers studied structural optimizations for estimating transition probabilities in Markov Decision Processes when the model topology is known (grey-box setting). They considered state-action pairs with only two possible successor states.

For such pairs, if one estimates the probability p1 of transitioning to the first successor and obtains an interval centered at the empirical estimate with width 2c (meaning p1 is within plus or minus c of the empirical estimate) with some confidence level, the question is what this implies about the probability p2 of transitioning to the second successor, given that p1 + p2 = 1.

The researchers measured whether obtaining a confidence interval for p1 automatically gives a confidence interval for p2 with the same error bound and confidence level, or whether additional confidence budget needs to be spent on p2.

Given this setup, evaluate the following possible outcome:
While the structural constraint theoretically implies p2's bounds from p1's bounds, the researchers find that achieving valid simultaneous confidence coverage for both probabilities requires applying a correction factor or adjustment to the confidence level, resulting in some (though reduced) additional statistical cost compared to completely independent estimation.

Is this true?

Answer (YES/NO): NO